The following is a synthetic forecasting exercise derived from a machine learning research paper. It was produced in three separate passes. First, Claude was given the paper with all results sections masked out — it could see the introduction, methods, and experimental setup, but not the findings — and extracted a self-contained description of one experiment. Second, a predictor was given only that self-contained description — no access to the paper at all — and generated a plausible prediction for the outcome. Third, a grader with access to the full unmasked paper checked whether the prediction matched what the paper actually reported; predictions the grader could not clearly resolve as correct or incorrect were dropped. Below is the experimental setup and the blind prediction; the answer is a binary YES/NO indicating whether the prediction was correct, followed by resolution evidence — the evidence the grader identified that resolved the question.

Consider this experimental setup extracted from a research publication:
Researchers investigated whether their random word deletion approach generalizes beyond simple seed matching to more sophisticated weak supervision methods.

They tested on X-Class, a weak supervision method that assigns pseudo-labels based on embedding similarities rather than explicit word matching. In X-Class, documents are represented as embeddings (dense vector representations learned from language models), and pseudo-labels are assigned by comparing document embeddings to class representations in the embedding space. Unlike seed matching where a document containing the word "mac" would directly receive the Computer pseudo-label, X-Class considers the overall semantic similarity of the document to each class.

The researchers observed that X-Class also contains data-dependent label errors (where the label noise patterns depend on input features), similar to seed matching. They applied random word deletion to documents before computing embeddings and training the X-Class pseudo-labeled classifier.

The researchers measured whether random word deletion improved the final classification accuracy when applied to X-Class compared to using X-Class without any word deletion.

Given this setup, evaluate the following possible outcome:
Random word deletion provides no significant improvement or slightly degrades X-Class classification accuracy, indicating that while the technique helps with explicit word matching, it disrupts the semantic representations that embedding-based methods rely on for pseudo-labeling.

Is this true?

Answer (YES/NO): YES